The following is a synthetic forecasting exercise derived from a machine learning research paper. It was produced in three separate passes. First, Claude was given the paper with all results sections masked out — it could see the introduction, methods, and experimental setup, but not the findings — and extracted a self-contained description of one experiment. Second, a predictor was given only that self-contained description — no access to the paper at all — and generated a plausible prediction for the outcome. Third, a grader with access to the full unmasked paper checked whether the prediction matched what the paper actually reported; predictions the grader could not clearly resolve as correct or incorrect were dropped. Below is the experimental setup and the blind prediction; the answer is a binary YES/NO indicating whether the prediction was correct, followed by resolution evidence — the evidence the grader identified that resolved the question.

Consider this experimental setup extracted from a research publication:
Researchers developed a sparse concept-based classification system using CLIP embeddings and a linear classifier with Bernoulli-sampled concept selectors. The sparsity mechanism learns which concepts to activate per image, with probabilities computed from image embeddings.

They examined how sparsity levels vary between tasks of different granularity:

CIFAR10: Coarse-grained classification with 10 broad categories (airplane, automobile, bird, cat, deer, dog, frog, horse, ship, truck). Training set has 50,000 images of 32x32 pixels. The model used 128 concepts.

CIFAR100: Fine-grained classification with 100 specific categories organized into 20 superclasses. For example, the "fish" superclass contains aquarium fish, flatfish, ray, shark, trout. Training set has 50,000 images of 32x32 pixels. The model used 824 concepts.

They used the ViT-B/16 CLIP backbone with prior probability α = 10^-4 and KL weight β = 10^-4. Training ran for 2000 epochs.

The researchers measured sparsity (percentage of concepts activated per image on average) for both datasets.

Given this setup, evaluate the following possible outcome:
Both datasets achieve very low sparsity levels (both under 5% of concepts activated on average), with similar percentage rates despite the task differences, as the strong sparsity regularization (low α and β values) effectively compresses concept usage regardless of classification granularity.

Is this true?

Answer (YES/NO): NO